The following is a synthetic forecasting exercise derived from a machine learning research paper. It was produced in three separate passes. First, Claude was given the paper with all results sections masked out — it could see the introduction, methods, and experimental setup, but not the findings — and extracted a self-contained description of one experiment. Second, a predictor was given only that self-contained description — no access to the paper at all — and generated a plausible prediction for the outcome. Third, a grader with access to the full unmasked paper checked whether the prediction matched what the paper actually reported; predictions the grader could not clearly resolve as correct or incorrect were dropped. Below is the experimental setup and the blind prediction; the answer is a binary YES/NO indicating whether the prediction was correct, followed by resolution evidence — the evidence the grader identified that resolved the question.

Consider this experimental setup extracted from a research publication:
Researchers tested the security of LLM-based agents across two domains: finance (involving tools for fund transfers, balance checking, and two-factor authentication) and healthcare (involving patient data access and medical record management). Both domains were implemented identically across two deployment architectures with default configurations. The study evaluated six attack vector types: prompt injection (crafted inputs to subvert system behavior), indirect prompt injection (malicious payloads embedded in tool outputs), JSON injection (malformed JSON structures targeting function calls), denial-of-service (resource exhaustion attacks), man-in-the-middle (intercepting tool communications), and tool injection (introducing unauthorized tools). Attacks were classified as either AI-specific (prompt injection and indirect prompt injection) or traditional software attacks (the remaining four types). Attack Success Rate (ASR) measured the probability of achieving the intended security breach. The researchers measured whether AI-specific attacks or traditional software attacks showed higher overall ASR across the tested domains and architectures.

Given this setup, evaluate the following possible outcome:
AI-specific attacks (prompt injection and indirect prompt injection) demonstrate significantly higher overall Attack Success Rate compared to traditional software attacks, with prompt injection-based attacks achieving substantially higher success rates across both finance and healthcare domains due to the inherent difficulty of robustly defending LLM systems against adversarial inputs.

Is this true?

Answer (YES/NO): NO